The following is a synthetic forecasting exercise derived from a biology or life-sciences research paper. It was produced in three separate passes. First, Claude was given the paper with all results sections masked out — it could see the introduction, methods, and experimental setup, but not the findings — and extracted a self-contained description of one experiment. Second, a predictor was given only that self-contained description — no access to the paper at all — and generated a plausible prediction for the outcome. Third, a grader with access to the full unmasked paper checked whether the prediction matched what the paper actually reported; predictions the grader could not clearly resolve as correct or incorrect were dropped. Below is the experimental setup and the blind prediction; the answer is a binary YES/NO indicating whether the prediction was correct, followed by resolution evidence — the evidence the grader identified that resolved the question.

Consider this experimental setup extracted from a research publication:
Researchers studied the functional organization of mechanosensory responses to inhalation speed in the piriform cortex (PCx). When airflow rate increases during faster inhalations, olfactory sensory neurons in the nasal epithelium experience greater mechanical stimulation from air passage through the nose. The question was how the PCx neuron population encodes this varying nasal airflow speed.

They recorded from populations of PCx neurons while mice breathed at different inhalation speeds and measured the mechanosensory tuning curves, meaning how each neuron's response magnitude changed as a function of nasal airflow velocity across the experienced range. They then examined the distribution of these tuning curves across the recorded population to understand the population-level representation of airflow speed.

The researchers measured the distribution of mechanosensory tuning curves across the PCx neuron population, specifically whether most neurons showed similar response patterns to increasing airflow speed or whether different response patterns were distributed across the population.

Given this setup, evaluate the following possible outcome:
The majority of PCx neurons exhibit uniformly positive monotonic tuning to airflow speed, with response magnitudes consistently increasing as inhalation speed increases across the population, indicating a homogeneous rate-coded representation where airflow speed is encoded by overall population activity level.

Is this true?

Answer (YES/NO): NO